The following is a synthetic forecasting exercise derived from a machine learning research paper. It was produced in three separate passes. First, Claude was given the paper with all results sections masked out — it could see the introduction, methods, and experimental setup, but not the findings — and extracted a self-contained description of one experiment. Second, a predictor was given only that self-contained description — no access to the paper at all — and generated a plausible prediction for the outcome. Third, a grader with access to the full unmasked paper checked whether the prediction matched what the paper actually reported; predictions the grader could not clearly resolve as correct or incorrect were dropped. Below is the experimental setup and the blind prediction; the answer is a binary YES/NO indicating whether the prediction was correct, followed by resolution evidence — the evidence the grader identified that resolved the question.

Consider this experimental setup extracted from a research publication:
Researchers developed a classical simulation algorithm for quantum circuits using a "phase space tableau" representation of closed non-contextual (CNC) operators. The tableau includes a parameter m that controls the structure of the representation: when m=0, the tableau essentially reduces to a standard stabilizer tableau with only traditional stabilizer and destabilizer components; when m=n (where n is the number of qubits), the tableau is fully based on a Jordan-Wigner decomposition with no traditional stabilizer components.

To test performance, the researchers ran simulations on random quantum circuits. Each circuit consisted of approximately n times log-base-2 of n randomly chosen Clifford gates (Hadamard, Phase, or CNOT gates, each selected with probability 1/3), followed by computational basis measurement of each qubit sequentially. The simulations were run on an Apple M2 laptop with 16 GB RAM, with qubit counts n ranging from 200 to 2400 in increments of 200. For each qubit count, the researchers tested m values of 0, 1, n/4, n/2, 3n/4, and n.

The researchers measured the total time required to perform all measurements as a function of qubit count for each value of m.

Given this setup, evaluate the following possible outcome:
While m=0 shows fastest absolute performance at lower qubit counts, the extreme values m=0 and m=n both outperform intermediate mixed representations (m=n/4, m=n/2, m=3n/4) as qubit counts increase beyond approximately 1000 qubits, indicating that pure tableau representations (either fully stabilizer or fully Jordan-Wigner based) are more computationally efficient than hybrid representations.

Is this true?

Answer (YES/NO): NO